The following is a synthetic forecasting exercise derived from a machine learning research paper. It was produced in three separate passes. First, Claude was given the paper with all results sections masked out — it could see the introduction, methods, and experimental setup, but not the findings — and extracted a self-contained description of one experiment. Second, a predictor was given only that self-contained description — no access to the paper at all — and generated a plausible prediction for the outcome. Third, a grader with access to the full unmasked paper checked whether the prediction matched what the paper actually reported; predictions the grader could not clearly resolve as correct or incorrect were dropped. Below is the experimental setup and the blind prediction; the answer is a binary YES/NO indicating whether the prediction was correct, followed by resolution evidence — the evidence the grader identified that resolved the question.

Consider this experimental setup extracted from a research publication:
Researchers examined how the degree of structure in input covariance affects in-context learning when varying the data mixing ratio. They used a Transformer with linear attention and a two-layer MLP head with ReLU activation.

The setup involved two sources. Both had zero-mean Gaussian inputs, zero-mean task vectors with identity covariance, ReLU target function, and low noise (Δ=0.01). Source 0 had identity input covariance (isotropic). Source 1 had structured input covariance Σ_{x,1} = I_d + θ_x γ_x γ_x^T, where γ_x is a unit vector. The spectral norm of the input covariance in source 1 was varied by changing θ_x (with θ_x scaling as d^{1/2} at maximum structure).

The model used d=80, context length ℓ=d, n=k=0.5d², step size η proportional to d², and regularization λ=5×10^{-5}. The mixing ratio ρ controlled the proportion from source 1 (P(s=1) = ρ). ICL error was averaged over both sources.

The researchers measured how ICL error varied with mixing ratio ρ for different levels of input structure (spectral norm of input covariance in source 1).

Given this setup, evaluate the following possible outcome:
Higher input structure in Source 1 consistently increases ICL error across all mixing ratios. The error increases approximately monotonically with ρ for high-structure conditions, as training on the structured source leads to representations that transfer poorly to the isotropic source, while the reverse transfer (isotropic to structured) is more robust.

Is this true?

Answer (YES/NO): NO